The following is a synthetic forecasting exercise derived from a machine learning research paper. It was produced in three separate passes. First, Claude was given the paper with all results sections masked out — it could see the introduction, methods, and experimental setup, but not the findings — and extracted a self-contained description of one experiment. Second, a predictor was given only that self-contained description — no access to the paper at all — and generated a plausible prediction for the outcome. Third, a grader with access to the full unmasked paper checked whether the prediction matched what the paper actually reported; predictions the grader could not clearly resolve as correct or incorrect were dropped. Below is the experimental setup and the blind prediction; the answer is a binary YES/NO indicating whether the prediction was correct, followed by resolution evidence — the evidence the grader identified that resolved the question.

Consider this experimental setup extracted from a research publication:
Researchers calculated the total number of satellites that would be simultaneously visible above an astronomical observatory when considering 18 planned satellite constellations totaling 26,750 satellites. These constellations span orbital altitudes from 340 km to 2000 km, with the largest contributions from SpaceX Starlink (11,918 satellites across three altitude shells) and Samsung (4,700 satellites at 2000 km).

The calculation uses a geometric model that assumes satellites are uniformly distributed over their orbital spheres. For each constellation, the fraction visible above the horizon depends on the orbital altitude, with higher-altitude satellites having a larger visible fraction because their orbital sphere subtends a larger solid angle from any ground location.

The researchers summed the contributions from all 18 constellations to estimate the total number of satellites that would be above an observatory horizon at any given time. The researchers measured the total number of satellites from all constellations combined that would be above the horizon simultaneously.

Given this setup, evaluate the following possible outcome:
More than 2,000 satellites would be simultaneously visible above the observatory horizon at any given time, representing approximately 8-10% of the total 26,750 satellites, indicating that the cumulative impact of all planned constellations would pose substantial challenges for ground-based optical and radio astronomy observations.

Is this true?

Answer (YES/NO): NO